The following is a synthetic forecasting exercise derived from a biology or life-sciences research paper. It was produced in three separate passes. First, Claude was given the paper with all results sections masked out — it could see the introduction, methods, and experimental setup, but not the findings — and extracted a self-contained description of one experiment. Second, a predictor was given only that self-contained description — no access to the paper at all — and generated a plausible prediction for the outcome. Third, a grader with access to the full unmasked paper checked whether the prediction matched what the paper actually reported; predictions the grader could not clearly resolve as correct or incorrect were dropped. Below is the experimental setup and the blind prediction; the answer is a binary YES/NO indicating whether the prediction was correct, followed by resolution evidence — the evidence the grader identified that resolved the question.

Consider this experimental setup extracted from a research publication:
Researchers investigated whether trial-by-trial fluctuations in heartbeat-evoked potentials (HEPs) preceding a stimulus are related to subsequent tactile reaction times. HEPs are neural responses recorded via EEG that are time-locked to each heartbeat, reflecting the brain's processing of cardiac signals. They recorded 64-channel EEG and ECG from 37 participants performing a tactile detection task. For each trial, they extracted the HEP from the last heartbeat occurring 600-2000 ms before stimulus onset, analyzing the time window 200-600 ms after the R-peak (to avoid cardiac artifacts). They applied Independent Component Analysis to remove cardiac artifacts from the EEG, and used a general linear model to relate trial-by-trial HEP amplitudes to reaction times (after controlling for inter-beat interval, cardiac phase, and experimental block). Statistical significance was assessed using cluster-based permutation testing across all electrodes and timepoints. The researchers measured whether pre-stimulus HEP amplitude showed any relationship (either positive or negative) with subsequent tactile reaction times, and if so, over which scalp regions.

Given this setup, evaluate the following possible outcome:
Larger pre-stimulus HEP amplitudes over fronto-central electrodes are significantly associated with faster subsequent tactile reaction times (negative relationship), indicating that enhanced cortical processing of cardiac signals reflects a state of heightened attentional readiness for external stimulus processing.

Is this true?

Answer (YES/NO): NO